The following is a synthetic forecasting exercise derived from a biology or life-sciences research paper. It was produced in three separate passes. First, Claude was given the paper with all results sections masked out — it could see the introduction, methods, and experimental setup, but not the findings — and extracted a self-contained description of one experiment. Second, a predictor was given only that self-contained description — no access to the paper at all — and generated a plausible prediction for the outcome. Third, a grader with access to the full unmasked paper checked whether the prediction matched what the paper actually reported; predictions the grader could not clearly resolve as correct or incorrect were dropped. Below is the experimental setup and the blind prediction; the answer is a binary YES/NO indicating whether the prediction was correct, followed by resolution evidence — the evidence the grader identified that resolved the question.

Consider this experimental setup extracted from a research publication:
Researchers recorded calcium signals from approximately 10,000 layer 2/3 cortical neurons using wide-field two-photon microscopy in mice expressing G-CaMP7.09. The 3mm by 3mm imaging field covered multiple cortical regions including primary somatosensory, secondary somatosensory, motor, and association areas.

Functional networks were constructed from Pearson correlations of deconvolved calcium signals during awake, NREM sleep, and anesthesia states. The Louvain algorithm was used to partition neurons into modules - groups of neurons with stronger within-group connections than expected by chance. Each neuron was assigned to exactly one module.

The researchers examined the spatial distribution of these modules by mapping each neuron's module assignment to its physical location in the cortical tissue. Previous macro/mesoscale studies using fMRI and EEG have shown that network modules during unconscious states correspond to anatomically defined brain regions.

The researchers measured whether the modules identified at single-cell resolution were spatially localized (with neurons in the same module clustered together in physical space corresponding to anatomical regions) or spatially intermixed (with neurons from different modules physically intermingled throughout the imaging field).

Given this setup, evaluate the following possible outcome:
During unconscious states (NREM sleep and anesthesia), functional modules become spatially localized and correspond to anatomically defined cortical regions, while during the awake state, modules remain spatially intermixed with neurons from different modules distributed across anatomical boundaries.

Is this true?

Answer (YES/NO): NO